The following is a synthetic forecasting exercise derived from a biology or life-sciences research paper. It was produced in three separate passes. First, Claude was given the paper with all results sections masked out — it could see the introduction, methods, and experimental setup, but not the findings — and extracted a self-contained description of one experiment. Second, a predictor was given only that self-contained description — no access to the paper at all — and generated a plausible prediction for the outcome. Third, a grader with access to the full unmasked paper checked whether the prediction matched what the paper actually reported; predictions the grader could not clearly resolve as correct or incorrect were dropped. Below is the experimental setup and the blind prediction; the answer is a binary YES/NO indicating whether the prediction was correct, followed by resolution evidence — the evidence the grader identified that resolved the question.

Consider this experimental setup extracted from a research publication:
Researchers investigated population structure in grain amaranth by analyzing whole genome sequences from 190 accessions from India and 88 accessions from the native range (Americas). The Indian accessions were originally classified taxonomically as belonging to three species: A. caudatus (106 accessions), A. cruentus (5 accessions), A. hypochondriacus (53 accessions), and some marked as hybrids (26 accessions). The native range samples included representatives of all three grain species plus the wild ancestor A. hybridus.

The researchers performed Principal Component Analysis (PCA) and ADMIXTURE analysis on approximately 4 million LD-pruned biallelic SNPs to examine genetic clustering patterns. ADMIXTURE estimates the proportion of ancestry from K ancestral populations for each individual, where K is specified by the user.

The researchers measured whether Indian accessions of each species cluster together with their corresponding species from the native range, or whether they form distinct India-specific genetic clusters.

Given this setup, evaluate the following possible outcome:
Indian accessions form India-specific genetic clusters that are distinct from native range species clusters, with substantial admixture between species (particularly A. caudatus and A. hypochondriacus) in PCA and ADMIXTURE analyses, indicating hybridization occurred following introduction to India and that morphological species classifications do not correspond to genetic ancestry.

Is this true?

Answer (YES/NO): NO